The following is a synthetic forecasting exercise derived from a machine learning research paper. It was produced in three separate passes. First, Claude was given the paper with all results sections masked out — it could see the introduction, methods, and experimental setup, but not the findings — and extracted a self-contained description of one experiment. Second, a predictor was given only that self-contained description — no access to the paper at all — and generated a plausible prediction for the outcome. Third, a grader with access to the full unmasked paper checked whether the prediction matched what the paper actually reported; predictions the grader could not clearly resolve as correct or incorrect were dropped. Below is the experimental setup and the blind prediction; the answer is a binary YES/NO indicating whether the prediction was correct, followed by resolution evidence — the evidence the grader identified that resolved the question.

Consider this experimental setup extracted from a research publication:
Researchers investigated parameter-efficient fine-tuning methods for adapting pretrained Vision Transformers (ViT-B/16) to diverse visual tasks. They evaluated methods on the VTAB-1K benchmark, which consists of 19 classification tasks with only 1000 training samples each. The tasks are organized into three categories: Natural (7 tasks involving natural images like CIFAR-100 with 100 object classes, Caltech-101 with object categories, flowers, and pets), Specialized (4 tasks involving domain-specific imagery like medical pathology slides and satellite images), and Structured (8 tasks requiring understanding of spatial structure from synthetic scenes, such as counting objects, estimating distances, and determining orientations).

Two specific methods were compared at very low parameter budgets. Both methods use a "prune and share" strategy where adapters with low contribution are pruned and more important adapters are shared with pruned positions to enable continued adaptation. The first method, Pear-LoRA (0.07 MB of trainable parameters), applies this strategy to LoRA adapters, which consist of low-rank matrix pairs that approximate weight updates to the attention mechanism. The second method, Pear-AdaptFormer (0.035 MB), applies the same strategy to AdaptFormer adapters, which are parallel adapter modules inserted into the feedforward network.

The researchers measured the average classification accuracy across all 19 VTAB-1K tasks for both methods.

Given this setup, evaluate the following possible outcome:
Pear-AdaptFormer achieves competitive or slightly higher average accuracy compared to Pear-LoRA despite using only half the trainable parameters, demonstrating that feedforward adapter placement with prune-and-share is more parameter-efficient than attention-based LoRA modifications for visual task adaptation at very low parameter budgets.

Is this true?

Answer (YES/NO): YES